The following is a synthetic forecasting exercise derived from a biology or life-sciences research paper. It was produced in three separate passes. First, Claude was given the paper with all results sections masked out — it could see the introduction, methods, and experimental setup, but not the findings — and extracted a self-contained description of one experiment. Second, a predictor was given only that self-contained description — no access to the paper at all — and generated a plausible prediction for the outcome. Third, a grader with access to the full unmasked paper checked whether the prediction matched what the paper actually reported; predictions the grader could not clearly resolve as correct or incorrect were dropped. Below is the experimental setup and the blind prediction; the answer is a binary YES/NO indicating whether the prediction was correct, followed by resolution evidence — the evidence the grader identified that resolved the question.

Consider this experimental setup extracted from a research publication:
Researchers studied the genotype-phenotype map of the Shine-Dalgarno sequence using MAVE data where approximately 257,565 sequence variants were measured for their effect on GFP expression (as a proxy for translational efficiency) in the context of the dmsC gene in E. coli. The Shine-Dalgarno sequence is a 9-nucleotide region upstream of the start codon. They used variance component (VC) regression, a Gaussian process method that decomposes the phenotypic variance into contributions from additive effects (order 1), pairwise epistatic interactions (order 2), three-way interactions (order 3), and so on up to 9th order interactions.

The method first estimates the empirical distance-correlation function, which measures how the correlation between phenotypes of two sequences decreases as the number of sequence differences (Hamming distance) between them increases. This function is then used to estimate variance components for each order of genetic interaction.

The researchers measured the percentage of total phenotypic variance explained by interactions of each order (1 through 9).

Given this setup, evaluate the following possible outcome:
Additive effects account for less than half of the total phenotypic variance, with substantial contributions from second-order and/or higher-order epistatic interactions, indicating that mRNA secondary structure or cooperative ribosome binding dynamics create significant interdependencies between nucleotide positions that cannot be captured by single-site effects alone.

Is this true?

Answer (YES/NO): NO